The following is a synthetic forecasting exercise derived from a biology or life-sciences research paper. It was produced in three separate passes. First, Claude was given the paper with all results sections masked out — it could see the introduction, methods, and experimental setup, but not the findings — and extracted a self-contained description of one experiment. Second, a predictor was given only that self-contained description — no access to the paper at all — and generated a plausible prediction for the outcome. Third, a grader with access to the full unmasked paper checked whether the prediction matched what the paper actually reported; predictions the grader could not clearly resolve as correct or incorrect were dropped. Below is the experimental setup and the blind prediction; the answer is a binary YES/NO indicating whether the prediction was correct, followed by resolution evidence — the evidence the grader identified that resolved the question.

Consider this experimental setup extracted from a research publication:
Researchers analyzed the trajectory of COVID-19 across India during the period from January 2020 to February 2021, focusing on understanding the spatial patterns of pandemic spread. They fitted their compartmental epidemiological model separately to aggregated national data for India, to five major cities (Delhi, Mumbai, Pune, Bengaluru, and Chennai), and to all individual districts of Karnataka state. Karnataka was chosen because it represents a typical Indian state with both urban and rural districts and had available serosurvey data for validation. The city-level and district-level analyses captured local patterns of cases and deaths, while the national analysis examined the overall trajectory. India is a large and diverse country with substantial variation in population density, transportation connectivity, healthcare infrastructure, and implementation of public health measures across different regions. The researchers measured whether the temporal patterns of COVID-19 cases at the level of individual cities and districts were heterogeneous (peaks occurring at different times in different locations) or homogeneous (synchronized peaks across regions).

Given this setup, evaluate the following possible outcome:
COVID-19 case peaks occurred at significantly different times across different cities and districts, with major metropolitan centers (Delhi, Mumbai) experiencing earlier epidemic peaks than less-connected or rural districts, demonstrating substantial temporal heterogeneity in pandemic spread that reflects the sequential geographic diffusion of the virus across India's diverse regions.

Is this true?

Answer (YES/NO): NO